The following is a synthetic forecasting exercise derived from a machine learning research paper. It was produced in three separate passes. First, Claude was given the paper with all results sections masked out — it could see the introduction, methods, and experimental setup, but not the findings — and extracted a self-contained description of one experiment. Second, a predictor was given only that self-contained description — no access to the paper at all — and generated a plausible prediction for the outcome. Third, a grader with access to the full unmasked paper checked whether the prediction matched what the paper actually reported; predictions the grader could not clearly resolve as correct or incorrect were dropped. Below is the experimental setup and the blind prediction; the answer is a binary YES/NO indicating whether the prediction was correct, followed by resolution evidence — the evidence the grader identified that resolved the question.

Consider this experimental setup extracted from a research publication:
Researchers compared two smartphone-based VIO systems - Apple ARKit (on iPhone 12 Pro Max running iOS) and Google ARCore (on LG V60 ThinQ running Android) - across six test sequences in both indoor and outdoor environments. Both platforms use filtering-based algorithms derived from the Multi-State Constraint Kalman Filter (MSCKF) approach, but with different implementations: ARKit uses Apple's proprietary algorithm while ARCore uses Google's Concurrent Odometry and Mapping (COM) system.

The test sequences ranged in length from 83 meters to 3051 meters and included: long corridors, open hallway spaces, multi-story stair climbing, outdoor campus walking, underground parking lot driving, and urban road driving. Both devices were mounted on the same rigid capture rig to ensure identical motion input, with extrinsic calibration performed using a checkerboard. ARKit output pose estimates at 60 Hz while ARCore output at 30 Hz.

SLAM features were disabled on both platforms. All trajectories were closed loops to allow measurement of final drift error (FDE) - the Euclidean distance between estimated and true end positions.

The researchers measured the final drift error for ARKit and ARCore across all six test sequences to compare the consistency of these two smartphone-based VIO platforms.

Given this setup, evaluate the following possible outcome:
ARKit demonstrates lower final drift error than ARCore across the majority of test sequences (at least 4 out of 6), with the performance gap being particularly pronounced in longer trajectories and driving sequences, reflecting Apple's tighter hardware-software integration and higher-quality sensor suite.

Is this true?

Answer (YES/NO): NO